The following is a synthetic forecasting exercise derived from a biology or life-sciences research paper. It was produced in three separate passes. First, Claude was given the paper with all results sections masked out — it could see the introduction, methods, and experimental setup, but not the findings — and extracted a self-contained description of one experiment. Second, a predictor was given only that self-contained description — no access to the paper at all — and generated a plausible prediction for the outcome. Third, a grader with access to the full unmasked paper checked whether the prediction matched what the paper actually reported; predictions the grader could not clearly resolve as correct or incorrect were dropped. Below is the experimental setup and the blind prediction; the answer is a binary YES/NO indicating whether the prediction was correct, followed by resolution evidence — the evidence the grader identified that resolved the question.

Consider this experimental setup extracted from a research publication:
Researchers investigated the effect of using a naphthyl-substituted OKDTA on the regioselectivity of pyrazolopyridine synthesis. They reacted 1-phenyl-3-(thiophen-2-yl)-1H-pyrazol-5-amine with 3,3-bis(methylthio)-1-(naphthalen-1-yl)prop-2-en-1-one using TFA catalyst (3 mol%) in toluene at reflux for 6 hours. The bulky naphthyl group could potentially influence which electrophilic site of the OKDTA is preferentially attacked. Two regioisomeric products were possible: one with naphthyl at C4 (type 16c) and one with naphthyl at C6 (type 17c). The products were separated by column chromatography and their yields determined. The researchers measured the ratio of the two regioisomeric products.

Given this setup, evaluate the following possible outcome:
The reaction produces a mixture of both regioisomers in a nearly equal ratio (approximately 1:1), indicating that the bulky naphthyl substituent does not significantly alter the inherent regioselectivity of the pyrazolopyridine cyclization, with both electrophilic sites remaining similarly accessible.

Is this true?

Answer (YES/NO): NO